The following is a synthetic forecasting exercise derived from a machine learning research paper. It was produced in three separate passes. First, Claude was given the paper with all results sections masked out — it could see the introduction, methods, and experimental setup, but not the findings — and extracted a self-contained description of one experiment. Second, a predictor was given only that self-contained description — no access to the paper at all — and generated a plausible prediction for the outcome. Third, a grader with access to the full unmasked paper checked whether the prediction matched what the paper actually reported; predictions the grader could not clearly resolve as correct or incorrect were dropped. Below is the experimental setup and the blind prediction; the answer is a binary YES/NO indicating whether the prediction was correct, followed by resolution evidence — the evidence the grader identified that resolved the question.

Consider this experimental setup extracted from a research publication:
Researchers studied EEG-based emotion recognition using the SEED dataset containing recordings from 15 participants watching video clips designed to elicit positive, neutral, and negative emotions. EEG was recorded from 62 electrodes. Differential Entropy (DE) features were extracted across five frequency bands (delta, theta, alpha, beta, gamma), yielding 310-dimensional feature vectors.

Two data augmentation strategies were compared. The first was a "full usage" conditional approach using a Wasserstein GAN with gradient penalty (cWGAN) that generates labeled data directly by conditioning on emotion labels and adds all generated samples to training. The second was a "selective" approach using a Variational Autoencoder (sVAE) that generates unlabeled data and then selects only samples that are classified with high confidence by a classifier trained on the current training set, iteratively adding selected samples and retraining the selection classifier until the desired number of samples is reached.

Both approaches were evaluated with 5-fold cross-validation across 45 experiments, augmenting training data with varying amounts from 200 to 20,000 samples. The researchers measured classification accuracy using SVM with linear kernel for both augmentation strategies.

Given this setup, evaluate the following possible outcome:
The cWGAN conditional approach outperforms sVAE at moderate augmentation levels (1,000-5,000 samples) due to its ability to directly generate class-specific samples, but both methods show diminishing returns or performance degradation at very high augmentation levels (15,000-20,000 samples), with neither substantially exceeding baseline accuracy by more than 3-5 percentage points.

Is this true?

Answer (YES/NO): NO